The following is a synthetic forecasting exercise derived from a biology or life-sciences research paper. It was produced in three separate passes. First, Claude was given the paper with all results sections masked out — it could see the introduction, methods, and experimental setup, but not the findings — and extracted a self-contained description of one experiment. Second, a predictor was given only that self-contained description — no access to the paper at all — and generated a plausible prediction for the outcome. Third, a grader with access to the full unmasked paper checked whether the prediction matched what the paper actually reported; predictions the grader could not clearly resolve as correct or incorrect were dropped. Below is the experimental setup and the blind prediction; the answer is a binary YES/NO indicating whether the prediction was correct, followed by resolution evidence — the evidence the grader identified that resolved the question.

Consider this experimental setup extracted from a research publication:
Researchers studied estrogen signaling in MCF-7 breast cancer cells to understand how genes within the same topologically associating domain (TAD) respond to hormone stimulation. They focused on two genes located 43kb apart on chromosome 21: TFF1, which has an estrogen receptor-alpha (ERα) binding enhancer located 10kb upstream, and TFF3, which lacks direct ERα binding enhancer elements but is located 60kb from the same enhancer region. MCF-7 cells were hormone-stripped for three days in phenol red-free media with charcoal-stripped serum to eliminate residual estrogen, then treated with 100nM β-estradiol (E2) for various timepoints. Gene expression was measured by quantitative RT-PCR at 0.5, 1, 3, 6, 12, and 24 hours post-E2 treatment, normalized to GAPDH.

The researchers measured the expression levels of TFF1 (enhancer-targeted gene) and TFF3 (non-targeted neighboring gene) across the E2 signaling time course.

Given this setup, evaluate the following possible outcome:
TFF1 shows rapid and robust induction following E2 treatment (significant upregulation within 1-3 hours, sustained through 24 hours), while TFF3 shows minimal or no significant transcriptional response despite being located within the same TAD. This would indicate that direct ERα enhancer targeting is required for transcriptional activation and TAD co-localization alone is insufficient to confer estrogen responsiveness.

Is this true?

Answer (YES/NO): NO